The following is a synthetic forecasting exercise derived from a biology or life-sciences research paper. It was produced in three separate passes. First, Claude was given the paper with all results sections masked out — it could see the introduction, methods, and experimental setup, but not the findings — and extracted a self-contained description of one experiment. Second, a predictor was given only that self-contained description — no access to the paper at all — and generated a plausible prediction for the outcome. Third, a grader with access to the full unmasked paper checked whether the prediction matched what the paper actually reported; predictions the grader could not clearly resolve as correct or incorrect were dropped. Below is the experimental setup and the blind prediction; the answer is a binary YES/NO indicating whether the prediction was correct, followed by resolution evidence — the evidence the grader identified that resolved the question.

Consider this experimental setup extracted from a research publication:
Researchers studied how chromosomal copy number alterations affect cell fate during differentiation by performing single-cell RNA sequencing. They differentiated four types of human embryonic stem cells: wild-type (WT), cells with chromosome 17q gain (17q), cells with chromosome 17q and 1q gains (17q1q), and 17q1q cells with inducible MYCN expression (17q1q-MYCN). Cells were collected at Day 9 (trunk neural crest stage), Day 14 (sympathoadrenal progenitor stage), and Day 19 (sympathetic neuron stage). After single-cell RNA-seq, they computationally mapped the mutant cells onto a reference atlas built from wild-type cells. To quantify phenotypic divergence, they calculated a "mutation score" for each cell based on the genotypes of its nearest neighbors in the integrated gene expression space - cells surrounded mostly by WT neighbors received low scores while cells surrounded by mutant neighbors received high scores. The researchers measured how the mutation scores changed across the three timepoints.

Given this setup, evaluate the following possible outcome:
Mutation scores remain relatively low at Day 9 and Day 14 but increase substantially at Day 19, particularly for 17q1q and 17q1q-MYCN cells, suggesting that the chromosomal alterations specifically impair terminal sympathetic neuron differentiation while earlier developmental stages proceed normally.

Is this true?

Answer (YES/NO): NO